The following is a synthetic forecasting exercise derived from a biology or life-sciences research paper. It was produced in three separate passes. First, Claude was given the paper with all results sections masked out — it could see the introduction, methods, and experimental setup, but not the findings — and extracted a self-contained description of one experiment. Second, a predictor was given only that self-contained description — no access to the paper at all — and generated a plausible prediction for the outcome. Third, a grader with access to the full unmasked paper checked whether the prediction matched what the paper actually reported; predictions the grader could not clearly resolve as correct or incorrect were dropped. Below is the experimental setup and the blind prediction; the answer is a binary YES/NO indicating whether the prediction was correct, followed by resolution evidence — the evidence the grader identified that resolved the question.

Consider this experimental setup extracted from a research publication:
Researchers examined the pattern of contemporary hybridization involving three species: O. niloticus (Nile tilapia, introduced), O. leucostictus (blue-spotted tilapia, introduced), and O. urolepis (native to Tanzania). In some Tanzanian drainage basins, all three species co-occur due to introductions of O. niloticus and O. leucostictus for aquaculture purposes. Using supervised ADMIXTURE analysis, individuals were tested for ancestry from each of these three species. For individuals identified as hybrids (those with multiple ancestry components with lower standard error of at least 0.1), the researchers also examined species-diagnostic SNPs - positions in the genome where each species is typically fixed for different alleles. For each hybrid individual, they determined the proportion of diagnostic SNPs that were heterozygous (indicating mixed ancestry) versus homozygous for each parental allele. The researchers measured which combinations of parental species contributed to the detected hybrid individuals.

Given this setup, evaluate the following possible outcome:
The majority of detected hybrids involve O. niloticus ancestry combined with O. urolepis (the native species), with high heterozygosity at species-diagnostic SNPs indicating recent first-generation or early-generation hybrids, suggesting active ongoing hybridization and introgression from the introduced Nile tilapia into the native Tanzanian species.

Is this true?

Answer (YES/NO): NO